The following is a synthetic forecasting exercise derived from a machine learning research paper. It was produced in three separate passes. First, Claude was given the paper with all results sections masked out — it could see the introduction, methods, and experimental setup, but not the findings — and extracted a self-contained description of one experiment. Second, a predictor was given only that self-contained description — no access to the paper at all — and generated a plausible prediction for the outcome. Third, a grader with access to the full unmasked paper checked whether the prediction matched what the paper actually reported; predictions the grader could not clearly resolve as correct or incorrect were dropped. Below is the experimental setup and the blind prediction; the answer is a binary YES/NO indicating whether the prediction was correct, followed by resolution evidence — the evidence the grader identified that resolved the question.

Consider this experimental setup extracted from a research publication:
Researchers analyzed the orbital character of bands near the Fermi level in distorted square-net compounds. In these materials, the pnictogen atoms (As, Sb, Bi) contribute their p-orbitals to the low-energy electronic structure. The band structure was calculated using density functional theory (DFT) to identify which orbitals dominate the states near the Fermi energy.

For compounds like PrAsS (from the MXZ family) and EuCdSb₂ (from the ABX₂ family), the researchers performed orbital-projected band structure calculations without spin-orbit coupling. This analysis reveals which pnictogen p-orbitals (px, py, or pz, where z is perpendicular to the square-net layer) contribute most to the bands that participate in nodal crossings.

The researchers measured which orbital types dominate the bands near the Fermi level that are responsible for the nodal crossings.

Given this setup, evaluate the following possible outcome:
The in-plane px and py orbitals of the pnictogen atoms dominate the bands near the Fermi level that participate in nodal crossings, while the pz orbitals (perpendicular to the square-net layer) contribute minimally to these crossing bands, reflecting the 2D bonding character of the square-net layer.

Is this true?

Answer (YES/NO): YES